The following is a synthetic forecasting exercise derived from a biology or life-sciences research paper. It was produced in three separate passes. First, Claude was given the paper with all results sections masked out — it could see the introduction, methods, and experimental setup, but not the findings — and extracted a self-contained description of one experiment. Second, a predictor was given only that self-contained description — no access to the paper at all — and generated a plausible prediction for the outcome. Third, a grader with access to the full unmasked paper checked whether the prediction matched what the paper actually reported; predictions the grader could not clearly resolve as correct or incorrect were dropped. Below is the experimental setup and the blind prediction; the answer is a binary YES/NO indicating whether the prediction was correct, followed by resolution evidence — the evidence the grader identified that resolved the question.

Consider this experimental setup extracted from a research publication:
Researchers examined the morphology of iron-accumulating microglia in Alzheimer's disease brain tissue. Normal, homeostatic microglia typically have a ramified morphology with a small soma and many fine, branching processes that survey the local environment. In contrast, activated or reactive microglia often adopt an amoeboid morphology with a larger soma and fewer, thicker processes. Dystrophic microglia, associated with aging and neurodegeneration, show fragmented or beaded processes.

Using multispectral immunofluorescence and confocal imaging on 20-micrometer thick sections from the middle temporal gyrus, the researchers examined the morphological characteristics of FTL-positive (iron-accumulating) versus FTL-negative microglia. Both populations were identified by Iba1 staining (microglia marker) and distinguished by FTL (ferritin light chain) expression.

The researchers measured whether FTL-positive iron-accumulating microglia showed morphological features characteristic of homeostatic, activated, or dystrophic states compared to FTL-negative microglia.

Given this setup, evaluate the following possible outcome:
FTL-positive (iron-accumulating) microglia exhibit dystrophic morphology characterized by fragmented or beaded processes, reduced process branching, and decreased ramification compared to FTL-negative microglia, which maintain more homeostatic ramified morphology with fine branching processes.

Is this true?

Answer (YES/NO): YES